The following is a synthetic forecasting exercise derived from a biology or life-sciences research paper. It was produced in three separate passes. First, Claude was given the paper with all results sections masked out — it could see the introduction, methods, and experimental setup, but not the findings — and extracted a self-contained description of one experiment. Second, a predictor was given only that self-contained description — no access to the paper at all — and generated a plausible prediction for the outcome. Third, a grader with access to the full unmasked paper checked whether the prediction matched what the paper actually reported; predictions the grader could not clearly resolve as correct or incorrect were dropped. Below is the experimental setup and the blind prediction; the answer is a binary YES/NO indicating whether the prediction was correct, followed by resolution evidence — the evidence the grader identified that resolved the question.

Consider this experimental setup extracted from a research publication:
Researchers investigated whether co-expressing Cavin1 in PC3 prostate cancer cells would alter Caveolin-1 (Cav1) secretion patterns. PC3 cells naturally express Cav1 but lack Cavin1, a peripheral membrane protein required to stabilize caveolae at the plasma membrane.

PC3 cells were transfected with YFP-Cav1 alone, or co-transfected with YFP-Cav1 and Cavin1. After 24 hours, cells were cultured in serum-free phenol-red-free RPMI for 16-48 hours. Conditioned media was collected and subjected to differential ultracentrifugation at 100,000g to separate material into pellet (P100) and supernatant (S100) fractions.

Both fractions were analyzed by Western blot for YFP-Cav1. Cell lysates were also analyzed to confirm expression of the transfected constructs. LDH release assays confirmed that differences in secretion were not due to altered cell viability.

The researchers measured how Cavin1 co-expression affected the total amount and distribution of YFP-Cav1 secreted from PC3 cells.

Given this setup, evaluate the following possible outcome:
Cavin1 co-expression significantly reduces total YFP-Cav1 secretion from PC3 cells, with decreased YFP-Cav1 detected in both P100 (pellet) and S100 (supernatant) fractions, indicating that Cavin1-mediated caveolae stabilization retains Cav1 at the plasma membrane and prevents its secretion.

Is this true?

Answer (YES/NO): NO